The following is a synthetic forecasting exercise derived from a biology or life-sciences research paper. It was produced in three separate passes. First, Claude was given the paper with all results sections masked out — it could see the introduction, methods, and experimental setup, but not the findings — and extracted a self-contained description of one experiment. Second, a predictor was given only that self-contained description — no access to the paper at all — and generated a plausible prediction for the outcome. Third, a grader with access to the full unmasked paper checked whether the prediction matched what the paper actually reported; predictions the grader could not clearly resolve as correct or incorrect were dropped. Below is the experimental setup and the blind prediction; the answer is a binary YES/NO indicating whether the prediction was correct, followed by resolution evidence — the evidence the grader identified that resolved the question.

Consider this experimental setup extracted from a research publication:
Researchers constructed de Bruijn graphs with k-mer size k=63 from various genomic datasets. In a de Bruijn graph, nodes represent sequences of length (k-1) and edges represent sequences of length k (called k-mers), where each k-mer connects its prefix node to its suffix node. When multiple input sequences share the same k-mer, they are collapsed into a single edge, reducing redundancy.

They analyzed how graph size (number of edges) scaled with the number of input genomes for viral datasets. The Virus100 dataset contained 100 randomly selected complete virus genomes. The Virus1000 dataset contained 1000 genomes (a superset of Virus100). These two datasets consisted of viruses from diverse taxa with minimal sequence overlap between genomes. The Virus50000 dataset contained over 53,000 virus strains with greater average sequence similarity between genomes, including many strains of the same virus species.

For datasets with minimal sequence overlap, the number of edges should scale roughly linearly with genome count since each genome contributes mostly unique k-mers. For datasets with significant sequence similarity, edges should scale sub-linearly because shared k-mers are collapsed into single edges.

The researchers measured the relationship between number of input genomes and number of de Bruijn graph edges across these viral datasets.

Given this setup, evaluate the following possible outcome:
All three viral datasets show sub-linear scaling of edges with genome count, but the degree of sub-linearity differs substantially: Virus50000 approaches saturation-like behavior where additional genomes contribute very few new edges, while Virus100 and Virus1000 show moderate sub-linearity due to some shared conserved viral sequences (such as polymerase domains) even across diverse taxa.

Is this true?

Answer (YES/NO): NO